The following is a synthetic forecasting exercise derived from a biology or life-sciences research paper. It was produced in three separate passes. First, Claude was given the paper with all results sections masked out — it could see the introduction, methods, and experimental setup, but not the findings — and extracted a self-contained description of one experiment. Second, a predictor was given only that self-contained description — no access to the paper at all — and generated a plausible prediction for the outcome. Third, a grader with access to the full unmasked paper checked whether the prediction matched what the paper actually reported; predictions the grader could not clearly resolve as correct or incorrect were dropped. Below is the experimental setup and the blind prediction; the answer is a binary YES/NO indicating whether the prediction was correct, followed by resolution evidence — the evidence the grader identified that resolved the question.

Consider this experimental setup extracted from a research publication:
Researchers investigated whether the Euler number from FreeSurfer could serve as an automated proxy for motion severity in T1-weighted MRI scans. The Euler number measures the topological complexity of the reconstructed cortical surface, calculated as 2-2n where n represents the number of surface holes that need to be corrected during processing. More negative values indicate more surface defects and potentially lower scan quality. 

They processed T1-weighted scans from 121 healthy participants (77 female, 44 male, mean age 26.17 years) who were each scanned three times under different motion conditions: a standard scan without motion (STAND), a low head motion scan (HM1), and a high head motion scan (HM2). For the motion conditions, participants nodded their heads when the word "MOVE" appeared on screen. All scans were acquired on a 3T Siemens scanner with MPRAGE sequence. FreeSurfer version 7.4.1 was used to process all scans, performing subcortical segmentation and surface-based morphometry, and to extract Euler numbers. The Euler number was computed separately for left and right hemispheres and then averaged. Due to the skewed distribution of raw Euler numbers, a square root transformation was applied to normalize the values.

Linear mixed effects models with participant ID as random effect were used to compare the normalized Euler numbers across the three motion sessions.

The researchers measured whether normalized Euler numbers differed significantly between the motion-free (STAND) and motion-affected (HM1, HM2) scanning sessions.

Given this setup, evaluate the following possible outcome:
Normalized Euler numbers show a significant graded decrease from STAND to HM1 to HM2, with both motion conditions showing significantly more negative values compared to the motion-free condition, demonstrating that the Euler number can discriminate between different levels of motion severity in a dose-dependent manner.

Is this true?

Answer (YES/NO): YES